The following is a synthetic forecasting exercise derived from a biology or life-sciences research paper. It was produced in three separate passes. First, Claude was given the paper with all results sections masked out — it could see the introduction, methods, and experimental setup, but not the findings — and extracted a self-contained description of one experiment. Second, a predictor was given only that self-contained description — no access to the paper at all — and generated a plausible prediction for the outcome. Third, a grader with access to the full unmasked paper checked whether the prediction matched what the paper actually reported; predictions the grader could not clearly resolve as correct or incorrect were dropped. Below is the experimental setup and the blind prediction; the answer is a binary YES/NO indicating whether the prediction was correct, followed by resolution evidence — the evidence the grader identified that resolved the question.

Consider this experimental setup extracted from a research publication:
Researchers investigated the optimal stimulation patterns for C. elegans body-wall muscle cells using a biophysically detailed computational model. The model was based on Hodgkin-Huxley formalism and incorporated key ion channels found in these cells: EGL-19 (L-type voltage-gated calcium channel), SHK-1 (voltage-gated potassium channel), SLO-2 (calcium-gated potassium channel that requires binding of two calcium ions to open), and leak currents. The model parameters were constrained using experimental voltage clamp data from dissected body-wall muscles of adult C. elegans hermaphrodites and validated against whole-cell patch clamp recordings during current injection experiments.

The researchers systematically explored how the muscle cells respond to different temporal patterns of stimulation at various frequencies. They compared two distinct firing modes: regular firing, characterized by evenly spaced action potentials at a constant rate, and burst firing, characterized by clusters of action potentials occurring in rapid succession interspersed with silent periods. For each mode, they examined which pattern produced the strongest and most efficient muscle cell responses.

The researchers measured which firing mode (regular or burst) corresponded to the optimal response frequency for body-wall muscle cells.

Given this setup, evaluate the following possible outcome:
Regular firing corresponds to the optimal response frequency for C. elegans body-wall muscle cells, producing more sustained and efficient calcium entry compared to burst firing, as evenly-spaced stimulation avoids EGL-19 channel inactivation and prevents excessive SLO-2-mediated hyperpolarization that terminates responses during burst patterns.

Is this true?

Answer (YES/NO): NO